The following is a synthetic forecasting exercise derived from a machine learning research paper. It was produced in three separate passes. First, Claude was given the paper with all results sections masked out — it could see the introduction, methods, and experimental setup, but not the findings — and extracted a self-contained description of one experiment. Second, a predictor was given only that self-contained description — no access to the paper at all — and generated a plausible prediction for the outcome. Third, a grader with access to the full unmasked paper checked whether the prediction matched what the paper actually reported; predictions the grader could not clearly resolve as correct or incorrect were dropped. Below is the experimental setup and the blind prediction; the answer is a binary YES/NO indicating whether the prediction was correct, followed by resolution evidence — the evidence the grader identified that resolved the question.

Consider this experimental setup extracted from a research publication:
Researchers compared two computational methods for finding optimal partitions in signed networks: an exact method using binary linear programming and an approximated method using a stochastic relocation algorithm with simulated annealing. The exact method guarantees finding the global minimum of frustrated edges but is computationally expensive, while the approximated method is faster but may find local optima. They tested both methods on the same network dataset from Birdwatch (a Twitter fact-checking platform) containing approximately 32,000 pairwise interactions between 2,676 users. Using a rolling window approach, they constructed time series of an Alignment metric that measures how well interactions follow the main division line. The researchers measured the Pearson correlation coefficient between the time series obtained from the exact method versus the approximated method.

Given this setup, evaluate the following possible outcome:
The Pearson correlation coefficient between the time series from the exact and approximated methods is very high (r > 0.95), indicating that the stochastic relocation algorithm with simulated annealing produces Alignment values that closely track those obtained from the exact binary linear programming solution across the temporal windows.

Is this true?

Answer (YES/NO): NO